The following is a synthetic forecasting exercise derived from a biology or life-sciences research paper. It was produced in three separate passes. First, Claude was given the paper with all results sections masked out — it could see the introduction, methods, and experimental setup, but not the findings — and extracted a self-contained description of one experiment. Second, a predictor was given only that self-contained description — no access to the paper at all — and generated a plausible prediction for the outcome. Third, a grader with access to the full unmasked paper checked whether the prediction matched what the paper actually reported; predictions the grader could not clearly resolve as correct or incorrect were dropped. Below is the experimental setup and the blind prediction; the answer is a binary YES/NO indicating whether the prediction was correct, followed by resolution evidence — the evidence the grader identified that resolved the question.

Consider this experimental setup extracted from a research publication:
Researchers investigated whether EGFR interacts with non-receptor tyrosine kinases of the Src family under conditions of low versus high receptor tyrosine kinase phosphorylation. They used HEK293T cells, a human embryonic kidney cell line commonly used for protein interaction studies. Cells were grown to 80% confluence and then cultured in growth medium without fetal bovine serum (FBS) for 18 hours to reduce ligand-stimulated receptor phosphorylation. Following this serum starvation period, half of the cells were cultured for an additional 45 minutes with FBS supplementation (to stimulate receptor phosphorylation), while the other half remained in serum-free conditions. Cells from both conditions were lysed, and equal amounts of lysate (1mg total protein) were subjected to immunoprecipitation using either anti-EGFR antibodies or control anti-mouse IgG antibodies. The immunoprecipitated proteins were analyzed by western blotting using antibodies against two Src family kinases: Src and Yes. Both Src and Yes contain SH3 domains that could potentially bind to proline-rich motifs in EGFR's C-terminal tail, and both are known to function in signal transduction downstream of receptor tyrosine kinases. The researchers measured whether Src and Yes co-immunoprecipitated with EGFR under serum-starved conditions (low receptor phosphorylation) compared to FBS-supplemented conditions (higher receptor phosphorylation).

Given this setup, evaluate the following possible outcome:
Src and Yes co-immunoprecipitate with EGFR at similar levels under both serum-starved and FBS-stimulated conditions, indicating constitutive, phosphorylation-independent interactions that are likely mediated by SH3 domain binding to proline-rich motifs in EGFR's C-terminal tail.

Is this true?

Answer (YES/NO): NO